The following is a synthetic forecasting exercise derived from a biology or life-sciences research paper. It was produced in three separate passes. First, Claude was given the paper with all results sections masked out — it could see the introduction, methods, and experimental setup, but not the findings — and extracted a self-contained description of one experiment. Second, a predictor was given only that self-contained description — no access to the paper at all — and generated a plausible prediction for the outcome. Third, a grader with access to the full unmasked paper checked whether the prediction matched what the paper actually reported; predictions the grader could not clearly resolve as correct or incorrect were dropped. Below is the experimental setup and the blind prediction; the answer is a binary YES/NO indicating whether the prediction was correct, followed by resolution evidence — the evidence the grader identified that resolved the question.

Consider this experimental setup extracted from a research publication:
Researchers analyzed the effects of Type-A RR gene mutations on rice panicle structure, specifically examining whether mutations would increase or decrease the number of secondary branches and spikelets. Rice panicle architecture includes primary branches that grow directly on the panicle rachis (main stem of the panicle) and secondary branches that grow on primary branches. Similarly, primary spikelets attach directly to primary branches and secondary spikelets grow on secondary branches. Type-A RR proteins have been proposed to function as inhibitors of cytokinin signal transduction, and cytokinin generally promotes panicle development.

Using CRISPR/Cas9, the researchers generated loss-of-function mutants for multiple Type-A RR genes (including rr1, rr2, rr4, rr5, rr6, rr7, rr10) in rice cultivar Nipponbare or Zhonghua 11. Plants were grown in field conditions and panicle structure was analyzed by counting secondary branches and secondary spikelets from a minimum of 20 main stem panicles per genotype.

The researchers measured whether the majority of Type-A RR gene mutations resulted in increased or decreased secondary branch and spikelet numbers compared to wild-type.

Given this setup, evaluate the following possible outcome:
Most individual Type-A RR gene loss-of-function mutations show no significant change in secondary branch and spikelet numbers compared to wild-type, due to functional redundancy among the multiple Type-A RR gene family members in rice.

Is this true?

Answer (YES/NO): NO